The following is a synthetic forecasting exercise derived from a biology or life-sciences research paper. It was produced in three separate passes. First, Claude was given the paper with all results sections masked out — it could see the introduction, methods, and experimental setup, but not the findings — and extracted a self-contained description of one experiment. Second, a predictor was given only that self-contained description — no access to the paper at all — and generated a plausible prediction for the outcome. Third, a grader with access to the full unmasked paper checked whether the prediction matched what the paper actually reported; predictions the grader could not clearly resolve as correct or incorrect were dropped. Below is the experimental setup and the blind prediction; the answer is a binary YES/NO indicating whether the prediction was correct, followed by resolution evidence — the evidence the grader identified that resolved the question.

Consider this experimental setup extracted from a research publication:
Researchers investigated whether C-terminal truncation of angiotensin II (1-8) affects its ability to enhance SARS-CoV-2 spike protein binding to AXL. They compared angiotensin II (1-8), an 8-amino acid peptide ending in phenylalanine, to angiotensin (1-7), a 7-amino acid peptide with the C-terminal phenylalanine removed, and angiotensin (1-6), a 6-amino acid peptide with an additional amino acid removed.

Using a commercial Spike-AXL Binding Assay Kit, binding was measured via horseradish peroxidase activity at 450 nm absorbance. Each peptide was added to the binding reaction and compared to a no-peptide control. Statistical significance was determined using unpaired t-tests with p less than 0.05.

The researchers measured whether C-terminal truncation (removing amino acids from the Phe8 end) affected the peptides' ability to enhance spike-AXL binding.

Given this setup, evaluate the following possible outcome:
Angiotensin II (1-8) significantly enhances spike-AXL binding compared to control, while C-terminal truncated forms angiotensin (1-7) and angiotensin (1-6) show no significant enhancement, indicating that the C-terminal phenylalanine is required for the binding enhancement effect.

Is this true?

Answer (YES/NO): NO